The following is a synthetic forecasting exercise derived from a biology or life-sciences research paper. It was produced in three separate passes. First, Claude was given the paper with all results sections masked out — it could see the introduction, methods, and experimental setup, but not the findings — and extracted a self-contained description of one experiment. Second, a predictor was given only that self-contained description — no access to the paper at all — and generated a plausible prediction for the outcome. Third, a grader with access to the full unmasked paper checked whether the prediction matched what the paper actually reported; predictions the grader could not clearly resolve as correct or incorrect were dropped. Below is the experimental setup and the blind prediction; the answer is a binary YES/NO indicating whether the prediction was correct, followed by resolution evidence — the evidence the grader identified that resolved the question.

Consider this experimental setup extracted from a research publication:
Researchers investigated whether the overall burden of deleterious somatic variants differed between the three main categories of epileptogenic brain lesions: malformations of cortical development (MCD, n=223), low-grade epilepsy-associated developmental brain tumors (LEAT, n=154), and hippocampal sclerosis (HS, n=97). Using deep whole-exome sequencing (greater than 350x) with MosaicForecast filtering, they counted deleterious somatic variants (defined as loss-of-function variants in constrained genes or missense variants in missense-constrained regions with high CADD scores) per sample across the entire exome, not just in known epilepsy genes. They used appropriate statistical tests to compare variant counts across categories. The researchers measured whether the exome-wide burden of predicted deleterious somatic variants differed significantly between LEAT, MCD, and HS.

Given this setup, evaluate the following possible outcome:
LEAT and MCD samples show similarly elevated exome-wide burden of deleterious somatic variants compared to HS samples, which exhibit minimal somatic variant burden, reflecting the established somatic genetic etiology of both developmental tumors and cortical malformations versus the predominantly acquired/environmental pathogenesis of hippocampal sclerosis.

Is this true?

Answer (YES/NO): NO